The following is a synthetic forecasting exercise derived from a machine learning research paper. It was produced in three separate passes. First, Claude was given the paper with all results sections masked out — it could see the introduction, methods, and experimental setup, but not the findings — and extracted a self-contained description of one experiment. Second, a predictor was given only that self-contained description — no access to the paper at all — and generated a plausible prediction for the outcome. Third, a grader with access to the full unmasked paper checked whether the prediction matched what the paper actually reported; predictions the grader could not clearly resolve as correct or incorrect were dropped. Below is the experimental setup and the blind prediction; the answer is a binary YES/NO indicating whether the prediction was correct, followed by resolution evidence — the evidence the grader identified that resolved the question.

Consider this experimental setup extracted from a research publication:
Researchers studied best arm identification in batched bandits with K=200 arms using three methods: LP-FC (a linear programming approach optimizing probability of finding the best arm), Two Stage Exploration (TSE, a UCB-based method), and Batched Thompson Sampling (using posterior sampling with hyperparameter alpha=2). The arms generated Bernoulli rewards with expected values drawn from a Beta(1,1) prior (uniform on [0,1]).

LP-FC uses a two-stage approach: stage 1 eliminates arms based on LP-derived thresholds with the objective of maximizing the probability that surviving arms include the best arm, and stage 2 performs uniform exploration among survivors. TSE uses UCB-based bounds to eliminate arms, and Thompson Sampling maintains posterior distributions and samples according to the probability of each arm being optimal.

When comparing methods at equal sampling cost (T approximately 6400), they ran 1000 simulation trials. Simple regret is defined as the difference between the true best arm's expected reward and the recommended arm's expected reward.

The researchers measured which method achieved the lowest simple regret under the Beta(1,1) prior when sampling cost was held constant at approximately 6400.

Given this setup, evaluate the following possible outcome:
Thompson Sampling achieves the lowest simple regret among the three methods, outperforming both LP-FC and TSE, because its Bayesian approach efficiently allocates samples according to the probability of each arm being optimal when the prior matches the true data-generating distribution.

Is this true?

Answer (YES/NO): YES